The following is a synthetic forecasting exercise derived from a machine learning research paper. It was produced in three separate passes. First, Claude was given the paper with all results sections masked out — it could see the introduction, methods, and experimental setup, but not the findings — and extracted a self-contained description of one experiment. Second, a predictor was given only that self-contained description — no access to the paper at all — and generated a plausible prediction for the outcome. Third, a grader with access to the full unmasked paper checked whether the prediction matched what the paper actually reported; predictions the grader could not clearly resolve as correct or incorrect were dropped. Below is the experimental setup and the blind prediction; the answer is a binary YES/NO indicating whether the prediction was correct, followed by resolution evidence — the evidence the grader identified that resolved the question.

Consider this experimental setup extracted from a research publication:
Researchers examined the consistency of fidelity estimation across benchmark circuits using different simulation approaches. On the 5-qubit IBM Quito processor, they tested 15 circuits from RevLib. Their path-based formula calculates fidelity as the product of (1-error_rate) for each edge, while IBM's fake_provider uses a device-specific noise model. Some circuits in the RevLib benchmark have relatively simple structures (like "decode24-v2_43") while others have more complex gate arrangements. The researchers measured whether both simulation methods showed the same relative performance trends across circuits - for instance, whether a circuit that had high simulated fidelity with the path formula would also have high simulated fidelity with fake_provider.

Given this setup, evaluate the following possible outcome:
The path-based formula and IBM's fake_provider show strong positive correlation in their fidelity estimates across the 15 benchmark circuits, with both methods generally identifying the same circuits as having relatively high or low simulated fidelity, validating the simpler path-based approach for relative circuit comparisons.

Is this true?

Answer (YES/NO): YES